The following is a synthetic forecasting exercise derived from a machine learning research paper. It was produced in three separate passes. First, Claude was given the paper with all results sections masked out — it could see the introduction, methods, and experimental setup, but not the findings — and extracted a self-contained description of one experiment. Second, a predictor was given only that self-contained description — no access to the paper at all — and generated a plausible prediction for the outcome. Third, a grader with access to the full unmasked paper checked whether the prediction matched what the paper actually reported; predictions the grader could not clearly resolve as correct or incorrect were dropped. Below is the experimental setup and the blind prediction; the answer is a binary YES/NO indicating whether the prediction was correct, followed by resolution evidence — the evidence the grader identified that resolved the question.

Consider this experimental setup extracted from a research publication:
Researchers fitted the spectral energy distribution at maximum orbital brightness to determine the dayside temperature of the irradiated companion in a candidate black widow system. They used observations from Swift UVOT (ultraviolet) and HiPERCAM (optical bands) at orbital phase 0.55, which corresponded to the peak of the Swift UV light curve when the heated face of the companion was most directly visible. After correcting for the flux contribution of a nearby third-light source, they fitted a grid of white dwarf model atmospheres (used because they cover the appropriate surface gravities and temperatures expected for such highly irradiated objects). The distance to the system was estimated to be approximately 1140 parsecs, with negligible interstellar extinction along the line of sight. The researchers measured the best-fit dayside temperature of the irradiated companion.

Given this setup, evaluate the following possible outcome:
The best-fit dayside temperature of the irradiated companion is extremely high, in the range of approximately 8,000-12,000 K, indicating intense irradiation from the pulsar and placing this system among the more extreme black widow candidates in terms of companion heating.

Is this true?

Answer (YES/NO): YES